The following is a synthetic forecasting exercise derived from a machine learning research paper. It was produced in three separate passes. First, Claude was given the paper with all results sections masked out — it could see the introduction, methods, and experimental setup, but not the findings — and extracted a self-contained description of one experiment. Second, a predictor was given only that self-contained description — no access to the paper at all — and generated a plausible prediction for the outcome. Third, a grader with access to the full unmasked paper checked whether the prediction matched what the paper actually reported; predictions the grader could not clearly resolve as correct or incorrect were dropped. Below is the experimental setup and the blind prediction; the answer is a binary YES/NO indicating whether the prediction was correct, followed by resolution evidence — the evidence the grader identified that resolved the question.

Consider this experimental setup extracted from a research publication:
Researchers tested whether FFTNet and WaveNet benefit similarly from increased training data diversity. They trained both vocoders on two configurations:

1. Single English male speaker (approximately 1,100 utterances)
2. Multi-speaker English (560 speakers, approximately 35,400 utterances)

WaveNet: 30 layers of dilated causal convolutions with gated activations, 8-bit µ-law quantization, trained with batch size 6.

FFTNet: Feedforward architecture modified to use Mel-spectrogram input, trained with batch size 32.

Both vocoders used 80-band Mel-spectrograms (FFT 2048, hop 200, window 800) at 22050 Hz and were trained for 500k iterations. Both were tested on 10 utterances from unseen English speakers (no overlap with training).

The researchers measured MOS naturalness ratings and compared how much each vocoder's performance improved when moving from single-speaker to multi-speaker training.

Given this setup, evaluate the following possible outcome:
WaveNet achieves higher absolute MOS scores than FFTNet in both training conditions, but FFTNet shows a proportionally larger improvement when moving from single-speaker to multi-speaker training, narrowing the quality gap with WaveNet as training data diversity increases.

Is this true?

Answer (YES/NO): NO